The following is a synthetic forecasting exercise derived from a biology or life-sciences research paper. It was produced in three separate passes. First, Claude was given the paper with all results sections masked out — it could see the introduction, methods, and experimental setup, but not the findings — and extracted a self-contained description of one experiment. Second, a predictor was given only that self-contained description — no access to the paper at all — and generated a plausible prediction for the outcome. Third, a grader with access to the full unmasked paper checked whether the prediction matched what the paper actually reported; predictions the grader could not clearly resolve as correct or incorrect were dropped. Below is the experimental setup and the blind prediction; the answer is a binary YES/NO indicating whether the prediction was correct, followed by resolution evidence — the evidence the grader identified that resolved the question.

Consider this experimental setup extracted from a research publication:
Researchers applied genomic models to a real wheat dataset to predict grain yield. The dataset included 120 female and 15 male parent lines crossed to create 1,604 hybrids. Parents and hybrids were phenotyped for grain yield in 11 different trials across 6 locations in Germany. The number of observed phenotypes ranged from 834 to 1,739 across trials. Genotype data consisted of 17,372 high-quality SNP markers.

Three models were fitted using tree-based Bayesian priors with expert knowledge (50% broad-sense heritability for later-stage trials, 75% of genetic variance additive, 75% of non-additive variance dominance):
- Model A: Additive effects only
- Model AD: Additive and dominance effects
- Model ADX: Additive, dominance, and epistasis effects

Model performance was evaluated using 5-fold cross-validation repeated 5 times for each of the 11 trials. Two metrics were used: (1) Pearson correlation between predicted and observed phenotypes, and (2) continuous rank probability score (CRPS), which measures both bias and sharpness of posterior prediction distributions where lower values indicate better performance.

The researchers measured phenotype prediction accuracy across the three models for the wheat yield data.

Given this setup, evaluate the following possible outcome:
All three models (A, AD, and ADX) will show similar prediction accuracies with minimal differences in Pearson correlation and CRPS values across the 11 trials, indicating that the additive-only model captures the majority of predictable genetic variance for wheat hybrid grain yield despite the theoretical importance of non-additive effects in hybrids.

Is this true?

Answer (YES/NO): NO